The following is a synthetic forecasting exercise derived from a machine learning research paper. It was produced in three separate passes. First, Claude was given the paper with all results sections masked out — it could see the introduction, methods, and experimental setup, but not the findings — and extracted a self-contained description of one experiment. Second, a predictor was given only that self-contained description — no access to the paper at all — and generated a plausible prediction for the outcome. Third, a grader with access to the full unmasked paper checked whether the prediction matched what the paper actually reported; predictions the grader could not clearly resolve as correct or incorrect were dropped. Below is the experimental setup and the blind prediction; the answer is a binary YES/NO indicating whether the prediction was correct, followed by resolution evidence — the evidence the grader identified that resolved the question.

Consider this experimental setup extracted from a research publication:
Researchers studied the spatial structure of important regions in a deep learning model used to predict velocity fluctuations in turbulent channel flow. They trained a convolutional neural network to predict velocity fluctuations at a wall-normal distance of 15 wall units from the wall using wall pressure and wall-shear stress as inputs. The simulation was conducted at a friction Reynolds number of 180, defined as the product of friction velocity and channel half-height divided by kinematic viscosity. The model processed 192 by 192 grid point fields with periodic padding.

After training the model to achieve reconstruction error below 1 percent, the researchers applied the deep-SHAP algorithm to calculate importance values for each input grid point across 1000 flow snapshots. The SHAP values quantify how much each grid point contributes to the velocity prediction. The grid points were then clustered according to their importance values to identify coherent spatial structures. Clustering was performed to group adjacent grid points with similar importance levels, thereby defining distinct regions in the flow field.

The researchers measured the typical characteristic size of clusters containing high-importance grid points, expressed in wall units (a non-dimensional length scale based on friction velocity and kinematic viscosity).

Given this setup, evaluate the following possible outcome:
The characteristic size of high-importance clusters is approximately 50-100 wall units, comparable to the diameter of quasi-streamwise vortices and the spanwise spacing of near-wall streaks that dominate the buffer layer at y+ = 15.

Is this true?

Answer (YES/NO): NO